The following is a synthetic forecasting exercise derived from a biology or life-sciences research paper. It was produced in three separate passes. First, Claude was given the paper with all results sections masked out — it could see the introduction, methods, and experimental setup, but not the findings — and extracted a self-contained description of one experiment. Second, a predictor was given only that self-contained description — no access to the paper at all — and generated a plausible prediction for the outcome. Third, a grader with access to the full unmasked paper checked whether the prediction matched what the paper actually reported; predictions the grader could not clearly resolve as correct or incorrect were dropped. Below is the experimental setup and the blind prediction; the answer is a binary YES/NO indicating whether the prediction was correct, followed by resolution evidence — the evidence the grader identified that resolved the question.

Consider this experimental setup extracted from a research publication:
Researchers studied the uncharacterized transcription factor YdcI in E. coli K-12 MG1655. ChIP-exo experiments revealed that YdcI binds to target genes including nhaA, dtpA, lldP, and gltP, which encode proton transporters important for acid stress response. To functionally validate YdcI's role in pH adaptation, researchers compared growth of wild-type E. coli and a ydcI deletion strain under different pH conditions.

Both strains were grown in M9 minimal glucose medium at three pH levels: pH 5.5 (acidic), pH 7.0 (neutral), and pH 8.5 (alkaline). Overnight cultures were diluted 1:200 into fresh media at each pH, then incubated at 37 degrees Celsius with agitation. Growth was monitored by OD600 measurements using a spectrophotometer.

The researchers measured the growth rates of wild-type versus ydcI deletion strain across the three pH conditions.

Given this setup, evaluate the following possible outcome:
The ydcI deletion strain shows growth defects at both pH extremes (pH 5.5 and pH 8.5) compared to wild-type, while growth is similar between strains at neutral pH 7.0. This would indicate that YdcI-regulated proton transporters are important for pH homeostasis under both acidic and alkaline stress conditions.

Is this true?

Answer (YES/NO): NO